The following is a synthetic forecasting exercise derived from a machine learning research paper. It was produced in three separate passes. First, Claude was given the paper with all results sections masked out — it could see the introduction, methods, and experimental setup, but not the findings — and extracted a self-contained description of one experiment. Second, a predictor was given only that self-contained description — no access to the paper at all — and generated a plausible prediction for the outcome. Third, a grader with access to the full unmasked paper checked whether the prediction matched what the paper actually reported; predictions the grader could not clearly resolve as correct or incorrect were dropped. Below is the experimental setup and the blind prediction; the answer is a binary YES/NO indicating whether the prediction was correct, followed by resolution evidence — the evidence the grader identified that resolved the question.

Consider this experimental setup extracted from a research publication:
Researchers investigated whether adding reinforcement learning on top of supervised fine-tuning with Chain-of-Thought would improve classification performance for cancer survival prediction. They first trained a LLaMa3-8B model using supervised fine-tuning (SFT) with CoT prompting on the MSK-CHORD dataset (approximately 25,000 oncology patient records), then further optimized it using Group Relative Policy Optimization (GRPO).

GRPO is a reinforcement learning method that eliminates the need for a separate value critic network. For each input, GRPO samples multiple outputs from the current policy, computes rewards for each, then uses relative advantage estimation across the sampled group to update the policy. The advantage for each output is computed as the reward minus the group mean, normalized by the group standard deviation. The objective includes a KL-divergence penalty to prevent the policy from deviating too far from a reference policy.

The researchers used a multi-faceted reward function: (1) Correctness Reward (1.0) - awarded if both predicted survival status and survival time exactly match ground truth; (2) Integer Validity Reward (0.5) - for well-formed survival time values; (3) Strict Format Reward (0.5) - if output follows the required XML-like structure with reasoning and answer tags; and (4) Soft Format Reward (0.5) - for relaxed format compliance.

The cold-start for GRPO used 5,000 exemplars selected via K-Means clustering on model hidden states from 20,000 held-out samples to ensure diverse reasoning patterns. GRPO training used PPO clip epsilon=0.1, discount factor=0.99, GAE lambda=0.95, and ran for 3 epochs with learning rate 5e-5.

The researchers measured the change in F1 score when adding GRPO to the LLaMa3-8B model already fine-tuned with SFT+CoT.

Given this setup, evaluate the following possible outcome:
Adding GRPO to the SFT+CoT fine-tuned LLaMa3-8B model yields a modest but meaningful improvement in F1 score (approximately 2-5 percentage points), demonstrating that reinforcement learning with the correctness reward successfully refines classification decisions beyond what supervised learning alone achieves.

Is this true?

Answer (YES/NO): NO